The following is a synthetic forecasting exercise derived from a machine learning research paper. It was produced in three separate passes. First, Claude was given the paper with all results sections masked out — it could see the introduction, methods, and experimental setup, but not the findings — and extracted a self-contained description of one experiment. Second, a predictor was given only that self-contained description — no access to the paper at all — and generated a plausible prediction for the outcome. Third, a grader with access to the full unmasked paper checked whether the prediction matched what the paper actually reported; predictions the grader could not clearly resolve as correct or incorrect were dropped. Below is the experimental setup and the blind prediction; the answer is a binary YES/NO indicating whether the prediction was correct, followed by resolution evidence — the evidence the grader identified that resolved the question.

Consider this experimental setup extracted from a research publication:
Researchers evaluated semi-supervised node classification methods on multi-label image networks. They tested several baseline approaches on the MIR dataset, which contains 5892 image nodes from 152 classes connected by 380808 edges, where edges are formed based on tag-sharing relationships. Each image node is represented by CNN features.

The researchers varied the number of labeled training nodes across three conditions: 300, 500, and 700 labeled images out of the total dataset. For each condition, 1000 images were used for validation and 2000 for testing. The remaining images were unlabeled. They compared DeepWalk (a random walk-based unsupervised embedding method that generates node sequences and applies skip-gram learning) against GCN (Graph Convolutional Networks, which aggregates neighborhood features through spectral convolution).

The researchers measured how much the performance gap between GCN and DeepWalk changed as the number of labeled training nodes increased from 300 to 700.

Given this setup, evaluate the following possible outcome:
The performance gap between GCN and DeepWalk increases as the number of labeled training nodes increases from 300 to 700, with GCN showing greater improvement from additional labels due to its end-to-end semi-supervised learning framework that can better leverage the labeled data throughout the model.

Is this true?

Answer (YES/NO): NO